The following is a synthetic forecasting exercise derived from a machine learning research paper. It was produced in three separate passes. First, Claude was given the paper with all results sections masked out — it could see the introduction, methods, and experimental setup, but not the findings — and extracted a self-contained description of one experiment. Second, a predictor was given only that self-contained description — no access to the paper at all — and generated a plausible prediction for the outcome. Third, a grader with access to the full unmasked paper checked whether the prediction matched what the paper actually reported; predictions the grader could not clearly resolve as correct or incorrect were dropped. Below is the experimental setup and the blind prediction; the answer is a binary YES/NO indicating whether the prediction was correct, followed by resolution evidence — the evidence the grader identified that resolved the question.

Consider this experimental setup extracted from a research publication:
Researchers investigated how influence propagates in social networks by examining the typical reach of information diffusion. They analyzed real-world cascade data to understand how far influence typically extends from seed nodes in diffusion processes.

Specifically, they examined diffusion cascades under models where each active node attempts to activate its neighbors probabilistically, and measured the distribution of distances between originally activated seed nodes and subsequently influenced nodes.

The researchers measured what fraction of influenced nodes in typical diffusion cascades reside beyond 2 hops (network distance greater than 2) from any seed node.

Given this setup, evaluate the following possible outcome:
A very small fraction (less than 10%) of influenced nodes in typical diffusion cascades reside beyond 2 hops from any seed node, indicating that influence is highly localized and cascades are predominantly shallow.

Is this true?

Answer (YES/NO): YES